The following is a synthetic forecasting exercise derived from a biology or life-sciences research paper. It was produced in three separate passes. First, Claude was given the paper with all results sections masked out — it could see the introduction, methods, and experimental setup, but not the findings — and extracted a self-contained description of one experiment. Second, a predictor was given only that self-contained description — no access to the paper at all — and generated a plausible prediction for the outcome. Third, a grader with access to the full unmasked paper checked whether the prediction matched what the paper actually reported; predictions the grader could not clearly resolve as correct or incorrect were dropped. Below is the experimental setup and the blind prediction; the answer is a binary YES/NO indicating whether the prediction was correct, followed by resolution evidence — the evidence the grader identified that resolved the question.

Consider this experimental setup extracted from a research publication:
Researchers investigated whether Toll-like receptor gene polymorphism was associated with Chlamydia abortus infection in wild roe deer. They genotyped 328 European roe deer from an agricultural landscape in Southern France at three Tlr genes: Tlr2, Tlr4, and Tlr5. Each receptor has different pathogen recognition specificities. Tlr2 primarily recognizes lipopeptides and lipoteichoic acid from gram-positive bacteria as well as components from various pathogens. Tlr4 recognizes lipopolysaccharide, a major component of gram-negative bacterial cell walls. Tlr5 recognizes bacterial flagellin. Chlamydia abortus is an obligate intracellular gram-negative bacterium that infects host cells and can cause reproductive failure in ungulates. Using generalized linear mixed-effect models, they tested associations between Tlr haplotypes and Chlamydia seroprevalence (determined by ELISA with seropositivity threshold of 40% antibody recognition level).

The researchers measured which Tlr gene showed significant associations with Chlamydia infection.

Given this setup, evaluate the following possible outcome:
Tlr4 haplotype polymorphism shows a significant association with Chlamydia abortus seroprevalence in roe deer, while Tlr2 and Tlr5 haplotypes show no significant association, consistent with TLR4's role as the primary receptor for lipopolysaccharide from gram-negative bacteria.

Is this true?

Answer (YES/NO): NO